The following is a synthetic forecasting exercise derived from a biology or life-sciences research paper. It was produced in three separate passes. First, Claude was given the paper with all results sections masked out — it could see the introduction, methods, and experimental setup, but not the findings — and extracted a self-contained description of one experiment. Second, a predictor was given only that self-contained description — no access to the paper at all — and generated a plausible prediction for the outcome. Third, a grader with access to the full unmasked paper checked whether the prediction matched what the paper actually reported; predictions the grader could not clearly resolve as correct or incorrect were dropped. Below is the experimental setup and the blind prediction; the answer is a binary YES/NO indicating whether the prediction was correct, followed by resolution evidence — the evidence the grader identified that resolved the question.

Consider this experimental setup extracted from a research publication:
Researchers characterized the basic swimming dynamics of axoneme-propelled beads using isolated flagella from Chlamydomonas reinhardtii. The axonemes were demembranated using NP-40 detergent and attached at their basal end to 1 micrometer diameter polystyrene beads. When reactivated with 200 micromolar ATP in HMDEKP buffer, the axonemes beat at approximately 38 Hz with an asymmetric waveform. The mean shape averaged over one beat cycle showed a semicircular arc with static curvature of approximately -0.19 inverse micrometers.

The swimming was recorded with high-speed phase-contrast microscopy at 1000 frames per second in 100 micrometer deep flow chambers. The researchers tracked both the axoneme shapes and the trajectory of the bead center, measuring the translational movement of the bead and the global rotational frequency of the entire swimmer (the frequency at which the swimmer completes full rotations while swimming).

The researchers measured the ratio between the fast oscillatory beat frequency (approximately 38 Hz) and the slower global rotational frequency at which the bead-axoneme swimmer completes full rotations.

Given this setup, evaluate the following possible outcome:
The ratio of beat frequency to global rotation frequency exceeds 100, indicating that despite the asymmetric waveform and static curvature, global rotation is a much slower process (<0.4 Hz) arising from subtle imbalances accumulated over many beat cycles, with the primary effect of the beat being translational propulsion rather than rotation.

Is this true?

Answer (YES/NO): NO